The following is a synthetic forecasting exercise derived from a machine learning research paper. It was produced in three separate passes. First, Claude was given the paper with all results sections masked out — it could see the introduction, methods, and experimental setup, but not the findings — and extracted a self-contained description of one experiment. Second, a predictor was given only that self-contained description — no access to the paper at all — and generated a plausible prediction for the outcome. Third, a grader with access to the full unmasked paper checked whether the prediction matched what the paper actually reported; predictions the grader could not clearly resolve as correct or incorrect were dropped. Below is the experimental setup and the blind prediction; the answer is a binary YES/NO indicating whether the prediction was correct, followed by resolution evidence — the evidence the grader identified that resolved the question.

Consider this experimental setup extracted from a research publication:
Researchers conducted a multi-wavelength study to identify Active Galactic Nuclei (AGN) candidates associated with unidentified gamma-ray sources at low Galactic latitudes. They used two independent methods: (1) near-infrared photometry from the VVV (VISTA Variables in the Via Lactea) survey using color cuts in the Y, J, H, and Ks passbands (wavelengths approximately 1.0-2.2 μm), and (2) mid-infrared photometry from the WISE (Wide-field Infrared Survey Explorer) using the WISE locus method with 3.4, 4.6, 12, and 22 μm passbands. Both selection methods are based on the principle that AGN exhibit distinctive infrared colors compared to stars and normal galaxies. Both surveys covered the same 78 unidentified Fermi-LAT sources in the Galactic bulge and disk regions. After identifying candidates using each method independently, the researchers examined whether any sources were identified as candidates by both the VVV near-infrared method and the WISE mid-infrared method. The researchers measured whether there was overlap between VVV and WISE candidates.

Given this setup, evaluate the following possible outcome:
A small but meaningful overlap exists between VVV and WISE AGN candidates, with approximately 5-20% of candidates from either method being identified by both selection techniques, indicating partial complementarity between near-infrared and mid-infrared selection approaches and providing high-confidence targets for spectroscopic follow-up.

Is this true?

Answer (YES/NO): NO